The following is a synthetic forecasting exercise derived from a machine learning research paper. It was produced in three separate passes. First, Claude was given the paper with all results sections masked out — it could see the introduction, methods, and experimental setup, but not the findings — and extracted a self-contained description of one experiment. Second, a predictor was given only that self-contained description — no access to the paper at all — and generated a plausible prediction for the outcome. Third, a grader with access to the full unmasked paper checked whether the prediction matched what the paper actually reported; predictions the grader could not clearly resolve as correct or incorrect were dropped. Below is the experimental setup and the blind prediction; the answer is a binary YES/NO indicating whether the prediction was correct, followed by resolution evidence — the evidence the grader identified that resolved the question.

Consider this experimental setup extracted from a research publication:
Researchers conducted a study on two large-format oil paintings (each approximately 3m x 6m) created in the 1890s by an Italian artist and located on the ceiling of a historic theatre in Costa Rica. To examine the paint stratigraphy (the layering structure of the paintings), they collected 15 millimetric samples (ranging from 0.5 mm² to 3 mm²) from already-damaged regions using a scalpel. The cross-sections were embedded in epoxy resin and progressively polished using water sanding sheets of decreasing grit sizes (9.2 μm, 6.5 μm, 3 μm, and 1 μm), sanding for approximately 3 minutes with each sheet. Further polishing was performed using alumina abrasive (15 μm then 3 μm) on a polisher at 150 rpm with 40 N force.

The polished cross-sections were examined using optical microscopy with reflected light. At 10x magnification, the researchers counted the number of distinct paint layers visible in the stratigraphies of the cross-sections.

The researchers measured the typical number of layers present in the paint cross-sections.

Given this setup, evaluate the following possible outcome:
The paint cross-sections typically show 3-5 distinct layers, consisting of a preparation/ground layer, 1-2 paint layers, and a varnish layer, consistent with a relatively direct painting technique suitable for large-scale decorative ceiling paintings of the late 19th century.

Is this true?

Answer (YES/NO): NO